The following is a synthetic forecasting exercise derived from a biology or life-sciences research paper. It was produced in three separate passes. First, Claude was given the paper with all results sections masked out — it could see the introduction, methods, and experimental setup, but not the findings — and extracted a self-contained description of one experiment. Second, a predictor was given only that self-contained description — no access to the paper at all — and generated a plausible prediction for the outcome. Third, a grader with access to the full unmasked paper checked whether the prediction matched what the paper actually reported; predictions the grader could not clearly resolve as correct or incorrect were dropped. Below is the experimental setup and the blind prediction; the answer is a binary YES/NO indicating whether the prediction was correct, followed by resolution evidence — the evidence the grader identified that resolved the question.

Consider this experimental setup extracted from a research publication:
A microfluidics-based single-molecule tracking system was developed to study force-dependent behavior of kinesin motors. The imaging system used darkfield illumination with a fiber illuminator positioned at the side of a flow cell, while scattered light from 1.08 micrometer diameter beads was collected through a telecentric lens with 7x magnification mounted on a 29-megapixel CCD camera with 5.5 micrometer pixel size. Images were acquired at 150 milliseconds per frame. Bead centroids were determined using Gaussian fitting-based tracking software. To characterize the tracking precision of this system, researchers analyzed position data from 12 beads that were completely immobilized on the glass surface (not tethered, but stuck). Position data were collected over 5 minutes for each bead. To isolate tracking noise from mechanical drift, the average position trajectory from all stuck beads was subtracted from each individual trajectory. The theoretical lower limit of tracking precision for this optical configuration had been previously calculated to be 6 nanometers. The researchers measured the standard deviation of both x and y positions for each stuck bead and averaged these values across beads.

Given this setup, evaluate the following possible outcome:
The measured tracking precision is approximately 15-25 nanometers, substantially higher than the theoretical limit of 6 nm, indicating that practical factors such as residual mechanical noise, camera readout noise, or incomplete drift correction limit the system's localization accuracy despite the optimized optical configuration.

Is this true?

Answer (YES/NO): NO